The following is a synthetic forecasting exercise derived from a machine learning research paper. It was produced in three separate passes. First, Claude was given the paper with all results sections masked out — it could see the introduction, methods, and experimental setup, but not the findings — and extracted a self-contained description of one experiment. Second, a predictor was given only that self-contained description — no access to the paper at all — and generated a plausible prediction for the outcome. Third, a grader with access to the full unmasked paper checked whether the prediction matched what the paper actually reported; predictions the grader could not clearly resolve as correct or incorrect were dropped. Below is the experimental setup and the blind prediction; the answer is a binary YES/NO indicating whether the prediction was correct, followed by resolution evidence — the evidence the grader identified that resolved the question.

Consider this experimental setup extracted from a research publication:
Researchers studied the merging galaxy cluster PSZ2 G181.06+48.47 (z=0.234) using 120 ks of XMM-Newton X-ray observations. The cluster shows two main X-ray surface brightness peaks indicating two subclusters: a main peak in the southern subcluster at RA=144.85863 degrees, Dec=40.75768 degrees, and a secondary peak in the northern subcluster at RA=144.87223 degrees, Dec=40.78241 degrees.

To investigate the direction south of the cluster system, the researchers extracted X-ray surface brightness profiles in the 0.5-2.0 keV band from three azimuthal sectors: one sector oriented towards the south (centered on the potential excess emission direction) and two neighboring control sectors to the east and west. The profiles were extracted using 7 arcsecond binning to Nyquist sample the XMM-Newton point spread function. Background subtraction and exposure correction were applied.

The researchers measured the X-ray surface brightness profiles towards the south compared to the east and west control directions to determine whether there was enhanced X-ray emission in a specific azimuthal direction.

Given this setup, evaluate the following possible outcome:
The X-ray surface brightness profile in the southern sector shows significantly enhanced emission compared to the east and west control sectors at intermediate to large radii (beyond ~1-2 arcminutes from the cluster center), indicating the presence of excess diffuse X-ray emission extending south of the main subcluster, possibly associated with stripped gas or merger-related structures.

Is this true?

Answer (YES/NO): YES